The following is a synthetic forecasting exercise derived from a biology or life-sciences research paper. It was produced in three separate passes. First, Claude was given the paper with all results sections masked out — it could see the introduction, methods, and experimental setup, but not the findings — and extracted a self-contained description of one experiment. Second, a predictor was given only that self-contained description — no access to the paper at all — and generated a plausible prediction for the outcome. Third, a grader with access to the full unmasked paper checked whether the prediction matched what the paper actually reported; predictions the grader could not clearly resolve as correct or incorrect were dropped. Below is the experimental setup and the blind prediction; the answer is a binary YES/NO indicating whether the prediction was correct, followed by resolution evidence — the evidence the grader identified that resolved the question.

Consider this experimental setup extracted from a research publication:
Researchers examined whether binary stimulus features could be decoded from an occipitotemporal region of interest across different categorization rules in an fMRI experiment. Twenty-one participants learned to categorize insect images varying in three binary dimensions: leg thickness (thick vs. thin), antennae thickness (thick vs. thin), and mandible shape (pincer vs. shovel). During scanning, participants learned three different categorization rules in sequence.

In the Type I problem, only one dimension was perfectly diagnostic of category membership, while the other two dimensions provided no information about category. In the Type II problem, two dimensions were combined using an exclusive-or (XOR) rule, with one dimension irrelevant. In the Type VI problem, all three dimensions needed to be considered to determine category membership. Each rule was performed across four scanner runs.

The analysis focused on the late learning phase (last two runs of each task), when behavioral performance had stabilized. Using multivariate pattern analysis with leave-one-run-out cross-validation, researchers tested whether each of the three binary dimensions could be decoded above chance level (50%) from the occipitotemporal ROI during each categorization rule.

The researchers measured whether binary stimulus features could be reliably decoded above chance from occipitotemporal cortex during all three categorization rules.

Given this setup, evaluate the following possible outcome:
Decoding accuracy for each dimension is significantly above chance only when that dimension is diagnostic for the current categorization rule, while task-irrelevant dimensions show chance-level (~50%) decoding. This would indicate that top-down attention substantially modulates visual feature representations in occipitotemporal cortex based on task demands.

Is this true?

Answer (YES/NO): NO